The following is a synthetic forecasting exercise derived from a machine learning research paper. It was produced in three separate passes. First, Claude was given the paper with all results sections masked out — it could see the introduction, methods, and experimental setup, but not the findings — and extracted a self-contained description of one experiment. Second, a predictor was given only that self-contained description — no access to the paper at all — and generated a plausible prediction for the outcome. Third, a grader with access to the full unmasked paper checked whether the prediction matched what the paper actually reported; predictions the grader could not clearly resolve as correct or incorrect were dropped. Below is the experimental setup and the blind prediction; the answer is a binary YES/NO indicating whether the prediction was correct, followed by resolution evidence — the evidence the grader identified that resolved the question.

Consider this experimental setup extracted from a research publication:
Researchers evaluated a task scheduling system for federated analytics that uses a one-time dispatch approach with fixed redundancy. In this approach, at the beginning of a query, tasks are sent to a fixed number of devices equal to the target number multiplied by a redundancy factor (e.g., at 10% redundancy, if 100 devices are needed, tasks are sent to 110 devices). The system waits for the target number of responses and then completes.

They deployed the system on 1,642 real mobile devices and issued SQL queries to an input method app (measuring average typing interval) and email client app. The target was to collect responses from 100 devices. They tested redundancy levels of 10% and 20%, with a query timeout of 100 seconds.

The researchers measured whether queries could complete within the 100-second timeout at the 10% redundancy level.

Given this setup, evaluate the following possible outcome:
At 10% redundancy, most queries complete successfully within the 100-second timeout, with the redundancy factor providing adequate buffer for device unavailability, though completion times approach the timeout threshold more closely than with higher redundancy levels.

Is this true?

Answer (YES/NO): NO